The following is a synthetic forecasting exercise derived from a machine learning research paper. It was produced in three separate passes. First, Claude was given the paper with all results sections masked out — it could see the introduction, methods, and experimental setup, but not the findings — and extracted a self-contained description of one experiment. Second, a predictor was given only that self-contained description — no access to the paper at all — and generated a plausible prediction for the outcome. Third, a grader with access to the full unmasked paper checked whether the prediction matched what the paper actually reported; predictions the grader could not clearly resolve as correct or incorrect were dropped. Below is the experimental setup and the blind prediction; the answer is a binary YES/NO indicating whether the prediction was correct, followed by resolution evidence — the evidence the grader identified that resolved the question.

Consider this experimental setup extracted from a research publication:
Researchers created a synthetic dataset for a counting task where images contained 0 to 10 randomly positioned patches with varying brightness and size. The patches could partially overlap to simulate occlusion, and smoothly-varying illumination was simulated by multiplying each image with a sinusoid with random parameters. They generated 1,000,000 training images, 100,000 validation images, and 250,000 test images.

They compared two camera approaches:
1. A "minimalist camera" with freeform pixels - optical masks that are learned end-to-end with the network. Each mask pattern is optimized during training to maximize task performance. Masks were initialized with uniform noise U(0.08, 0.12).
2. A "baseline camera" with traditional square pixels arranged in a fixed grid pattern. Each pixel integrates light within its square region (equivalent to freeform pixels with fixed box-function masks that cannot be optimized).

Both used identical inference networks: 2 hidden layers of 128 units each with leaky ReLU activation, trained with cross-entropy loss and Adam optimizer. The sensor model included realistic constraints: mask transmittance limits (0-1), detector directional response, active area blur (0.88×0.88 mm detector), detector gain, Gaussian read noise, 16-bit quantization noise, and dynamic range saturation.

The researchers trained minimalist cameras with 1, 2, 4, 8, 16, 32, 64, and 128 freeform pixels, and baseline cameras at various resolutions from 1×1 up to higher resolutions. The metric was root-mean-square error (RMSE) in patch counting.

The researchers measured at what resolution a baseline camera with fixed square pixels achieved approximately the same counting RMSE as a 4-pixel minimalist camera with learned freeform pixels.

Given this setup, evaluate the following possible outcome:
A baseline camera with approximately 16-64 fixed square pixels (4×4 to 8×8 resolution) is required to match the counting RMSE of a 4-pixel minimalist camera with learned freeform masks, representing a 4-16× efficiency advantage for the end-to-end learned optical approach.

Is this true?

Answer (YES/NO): NO